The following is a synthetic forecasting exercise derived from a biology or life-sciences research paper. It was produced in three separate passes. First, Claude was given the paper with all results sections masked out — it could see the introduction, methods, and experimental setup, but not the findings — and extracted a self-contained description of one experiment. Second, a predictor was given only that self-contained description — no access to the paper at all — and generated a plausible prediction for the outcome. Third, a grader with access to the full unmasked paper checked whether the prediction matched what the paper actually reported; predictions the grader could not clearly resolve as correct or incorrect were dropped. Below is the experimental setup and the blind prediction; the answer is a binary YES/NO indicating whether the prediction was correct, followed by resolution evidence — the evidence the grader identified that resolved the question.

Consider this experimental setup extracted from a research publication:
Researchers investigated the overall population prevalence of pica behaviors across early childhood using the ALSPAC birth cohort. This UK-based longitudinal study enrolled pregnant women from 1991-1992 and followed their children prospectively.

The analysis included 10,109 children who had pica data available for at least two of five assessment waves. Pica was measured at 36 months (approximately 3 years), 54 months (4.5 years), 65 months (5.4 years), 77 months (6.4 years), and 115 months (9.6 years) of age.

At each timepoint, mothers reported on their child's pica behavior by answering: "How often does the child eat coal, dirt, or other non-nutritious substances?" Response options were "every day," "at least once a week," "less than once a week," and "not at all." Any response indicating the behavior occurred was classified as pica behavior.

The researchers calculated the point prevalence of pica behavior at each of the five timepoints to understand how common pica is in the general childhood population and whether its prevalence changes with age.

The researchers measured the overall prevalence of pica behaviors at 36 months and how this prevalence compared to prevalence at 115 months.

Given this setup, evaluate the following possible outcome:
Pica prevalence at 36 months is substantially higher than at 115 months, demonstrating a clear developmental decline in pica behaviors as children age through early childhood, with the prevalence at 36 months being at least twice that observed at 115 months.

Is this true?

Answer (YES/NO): YES